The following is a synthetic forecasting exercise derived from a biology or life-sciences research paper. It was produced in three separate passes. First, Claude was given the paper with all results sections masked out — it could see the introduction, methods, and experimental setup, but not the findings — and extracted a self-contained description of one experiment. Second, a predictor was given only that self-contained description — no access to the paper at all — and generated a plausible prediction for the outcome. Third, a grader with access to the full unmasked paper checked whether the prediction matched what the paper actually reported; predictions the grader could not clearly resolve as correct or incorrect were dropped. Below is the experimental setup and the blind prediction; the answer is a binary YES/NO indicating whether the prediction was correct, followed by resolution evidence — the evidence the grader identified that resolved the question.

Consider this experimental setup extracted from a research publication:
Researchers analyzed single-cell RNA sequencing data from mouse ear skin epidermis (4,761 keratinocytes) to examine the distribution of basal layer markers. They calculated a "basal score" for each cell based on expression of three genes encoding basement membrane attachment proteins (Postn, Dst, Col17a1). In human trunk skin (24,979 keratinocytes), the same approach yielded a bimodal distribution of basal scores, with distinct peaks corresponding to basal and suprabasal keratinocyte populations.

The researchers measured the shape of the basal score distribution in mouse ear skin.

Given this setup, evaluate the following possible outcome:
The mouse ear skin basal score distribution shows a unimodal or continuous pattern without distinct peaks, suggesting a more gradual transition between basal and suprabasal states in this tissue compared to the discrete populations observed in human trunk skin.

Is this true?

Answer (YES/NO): YES